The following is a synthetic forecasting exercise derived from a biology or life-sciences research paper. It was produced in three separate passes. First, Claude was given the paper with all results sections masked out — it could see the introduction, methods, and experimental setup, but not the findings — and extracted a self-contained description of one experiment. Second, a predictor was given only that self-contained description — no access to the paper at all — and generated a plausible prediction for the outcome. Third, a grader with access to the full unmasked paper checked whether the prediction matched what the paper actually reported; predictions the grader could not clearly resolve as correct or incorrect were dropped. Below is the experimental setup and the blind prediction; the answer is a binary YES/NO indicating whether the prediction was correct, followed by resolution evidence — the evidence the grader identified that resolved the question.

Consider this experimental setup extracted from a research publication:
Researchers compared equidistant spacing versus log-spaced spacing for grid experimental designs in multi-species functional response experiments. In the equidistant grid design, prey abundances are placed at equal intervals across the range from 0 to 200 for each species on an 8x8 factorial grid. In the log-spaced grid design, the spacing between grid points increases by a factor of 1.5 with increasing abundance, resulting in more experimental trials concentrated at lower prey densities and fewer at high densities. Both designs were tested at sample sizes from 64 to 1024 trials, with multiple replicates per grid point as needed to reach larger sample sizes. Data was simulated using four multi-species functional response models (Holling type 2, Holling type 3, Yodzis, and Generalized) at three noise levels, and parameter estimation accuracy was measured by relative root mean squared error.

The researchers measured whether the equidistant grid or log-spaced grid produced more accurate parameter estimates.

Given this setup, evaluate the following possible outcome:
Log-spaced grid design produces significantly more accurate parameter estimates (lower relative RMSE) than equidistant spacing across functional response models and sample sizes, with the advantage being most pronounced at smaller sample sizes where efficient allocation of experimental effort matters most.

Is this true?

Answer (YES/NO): NO